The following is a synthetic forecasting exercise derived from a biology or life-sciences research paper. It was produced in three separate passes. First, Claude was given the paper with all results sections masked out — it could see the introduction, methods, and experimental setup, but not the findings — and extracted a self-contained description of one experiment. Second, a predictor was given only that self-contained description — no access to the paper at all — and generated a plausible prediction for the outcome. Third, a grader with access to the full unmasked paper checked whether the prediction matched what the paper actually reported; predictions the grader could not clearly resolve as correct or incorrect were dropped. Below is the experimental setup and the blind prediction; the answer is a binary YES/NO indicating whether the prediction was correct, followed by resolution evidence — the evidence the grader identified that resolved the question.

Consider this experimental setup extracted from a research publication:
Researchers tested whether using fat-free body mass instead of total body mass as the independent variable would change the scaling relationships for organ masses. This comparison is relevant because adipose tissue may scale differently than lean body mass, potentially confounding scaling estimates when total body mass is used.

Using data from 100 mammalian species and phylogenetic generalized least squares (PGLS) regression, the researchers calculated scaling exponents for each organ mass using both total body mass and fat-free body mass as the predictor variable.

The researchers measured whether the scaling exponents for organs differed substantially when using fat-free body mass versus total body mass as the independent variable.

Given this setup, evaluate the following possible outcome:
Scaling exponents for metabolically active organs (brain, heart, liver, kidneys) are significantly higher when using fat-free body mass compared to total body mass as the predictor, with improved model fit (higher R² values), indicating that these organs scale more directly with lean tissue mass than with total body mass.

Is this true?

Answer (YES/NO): NO